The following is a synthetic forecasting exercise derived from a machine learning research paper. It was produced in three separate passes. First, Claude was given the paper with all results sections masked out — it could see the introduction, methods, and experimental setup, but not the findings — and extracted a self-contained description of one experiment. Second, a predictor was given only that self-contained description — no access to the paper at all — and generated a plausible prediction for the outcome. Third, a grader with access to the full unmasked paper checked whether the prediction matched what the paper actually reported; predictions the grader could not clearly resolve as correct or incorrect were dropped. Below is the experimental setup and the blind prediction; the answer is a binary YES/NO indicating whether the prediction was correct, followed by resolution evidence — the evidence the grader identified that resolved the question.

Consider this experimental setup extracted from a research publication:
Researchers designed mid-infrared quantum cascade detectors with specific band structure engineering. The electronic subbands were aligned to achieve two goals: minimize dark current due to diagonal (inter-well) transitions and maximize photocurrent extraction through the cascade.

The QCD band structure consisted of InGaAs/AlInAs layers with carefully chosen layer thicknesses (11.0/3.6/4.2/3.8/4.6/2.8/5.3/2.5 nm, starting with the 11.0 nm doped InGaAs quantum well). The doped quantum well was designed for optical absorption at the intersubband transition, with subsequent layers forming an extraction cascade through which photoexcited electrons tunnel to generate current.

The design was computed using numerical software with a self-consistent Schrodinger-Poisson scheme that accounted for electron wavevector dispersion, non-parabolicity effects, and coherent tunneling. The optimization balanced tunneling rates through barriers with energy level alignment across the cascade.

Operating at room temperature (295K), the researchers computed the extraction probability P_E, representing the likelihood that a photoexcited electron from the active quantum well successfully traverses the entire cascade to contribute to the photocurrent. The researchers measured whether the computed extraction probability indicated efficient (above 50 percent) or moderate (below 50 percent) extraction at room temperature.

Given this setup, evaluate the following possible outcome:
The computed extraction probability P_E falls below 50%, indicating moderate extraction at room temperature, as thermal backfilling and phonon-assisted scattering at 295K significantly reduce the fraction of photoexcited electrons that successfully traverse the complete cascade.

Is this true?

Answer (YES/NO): YES